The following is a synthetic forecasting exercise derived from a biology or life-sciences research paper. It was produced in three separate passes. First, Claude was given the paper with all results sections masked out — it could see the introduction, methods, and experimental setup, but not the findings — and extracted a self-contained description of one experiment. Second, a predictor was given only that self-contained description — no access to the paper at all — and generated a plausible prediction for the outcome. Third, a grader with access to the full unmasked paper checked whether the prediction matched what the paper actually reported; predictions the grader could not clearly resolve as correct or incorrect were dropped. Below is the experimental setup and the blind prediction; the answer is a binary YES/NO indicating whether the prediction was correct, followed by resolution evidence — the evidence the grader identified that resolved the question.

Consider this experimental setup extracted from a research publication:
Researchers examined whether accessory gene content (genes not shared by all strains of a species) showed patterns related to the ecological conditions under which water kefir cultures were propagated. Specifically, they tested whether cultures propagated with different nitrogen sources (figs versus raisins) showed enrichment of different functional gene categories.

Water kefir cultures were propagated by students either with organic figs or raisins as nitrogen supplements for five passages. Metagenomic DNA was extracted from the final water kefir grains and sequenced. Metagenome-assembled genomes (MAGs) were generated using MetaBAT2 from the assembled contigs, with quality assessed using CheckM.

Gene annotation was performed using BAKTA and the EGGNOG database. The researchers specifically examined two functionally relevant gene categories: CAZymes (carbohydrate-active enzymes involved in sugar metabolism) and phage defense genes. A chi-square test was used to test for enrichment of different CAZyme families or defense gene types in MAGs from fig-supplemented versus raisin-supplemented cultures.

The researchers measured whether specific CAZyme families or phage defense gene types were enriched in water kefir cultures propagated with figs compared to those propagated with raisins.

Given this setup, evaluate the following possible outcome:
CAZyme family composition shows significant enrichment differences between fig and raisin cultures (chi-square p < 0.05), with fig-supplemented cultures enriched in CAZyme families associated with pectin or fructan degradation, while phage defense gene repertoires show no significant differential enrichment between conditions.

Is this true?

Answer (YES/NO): NO